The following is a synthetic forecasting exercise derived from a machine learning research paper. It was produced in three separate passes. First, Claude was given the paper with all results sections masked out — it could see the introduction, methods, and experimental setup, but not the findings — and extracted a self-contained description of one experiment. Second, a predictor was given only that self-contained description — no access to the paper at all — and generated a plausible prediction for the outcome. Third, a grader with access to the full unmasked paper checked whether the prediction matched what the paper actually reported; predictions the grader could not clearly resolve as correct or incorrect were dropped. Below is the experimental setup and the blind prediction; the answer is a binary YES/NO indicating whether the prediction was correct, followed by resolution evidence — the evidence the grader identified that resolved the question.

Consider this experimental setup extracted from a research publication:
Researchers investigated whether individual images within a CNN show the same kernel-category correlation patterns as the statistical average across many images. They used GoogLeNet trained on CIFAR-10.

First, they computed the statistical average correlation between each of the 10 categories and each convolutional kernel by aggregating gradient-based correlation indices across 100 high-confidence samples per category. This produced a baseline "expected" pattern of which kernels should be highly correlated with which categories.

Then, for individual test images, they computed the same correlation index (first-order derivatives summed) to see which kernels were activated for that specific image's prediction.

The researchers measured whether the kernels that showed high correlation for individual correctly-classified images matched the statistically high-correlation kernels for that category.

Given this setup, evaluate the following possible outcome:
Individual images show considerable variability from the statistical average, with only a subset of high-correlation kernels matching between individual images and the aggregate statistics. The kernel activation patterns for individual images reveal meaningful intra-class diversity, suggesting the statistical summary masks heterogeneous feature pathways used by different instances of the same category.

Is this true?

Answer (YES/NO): NO